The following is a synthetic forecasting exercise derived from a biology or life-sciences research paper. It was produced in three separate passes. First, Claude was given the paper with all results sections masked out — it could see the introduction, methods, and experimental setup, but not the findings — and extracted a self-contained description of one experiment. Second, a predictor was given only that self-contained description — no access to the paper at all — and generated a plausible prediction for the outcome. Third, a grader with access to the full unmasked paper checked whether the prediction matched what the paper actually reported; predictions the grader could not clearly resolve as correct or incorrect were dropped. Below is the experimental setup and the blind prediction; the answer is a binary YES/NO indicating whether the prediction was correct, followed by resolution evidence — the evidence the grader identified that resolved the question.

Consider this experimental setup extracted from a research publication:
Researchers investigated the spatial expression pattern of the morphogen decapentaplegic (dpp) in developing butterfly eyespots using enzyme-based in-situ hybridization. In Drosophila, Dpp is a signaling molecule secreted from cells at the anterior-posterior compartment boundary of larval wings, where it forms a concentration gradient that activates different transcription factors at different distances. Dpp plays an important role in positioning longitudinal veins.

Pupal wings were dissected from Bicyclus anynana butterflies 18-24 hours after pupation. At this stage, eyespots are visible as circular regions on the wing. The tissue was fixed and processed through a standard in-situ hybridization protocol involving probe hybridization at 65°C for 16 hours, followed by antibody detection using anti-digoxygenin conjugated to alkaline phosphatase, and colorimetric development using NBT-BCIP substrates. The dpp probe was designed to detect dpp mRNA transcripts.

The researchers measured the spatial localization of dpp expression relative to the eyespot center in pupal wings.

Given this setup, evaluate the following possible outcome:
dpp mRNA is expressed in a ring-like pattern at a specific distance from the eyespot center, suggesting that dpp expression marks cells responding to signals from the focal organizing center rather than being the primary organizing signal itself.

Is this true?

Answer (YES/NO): NO